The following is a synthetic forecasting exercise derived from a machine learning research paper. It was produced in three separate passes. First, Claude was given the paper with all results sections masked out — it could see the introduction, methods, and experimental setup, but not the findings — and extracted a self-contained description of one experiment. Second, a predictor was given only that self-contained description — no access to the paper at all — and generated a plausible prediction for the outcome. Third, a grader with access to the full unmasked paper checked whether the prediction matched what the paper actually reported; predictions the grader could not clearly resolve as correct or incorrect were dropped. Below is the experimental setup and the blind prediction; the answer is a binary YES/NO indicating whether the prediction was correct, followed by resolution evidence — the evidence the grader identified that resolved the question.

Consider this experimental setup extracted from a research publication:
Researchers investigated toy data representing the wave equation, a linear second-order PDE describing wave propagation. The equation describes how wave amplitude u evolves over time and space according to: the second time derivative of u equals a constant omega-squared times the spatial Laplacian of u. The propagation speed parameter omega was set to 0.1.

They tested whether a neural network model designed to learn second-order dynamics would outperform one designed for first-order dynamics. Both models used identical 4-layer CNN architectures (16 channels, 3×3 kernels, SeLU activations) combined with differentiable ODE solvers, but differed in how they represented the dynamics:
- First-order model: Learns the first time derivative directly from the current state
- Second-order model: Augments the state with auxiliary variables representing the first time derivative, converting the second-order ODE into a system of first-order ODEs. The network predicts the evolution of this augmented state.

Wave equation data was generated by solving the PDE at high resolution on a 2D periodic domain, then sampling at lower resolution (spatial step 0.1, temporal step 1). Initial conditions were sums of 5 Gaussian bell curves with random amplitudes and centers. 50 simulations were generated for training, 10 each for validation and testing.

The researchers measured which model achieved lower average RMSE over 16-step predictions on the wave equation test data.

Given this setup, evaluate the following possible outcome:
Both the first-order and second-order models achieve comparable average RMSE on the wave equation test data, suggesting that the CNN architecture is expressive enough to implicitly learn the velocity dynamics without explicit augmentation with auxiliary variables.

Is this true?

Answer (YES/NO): NO